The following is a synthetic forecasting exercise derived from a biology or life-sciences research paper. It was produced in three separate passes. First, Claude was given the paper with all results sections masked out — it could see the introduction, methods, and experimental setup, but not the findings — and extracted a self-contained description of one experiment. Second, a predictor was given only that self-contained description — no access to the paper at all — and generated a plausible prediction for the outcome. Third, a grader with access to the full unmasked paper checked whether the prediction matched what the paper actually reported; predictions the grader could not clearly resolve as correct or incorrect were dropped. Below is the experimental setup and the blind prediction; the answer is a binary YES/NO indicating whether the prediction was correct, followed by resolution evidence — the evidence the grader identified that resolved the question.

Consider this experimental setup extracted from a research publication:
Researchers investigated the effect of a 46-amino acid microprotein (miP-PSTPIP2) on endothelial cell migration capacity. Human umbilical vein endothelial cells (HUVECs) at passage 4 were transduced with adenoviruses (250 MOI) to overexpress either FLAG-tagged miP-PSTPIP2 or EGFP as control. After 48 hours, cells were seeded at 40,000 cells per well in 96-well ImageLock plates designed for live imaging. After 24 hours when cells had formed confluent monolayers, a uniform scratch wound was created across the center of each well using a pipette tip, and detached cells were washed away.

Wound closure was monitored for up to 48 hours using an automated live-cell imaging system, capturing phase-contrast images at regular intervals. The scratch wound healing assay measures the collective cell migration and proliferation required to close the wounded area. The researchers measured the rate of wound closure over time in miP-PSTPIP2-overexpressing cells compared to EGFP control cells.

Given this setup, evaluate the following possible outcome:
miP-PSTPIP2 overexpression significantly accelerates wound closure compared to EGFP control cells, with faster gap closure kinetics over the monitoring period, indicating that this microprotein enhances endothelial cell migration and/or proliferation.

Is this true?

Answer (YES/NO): NO